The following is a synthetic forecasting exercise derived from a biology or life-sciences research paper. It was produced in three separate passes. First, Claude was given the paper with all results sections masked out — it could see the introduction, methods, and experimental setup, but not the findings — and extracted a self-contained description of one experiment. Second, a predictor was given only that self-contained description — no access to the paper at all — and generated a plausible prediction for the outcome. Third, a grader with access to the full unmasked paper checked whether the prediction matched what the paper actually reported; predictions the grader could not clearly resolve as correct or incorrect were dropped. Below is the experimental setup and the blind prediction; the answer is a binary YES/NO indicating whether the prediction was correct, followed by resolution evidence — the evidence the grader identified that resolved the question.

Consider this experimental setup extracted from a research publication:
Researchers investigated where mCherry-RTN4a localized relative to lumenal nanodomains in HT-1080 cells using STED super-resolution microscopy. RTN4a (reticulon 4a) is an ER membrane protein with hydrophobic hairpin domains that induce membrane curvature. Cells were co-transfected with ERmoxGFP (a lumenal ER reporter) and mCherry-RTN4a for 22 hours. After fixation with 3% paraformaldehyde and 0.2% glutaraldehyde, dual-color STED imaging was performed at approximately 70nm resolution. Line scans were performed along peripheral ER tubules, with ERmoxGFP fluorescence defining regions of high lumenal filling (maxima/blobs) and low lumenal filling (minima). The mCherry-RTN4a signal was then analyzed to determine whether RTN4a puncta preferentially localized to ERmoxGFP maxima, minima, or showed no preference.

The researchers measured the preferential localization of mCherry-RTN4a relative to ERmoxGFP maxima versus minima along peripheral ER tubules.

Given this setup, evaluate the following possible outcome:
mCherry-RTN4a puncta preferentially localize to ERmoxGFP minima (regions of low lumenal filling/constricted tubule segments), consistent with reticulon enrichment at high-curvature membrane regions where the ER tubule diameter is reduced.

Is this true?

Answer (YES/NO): YES